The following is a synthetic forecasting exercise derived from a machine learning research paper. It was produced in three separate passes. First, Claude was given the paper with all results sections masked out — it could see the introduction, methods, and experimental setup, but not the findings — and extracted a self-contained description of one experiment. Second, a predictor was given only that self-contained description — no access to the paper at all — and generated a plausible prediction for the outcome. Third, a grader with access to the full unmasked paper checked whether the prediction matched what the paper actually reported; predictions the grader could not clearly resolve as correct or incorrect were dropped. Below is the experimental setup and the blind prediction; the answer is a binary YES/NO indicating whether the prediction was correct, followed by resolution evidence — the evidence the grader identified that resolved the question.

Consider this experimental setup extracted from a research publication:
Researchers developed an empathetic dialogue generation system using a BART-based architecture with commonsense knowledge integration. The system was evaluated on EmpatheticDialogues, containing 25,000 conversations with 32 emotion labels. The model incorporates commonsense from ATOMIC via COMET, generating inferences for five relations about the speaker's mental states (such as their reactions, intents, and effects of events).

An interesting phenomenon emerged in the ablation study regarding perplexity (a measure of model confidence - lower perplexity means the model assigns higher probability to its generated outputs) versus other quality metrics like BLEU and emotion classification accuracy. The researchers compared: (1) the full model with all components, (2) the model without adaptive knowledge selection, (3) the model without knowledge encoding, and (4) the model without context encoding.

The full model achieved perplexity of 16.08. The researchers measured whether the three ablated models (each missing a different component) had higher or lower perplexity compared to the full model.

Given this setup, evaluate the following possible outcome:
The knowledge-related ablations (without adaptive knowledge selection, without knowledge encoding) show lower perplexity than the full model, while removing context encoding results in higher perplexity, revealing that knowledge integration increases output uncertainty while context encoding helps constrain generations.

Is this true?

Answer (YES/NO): NO